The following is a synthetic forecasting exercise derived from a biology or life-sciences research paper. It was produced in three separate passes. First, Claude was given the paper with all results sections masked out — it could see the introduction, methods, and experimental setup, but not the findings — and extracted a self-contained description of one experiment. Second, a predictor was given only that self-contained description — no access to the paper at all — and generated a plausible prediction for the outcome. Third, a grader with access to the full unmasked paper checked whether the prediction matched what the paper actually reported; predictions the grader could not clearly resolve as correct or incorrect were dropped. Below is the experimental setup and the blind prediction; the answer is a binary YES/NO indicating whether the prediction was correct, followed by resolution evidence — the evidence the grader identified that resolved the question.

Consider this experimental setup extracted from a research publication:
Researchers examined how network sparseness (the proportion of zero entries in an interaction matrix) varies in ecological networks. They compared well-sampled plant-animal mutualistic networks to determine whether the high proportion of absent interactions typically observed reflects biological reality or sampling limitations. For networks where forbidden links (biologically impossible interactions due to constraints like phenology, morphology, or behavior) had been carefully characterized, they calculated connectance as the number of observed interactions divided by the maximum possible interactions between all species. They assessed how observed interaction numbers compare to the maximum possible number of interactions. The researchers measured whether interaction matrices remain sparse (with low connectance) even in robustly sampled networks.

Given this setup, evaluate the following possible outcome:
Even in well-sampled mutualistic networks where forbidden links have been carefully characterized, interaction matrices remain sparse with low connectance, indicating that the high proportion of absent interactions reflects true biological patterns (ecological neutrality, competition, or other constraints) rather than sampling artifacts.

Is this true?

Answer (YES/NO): YES